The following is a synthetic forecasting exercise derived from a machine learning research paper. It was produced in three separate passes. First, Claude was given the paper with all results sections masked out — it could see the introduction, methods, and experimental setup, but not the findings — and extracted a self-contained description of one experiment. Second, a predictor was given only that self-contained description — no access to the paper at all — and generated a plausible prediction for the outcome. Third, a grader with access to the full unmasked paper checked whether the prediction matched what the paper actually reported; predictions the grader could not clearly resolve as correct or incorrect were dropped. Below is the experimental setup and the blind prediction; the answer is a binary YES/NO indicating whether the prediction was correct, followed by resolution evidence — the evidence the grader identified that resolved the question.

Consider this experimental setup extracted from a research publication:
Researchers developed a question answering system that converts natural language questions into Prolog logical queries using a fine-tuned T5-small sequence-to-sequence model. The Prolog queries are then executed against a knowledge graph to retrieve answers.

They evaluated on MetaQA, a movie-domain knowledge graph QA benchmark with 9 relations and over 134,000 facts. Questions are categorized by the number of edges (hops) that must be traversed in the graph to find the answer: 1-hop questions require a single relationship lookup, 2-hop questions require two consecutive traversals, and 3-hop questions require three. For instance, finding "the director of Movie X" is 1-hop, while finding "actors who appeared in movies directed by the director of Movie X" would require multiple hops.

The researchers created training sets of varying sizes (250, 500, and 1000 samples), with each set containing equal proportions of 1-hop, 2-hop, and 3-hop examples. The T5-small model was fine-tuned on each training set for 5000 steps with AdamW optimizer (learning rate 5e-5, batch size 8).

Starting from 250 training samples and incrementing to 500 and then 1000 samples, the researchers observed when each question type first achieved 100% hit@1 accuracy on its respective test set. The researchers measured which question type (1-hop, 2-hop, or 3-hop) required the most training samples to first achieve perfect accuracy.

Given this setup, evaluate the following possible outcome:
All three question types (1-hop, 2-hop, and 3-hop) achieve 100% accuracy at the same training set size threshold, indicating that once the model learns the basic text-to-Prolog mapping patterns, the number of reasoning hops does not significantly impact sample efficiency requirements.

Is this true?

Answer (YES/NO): NO